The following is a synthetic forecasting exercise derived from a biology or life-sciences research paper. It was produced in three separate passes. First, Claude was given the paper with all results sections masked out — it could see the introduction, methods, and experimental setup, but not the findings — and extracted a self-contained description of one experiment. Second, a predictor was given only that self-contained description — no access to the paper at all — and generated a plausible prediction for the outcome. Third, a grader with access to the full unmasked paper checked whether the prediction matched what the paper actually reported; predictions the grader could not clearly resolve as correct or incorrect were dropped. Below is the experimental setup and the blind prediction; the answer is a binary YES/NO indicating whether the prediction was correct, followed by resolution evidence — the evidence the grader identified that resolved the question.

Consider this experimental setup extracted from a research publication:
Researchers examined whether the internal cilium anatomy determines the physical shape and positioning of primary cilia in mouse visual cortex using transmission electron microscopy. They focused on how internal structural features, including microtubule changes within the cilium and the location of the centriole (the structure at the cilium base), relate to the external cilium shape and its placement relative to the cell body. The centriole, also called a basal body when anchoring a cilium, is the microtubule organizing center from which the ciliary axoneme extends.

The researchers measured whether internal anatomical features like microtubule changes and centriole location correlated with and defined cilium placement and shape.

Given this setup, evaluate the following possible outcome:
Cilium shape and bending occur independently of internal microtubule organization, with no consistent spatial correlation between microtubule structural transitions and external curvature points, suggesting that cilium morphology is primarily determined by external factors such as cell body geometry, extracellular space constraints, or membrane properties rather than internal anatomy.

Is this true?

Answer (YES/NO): NO